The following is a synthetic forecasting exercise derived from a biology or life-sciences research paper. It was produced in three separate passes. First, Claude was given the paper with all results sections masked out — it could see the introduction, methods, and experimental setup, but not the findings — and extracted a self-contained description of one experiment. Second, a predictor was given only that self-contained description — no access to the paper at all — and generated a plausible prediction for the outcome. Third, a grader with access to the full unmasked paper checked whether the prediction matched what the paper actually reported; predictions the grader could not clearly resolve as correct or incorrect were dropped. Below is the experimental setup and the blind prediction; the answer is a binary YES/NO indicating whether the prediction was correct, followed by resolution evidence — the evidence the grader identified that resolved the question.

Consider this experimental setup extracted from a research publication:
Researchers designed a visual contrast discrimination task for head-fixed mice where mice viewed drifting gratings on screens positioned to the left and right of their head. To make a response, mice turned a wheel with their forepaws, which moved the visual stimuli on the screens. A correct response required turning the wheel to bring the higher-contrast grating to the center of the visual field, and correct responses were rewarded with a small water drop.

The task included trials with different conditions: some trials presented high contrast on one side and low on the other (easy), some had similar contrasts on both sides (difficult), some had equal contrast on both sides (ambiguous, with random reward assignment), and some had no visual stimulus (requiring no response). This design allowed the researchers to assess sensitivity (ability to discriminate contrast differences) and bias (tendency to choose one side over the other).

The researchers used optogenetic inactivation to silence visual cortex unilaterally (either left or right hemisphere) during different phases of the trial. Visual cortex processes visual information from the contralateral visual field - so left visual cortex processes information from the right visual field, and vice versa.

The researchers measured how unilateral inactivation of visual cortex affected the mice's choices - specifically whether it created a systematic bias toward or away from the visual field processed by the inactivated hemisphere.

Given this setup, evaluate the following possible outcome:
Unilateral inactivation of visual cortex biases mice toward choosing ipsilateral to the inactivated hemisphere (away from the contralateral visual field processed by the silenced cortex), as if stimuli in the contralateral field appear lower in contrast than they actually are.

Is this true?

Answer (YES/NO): YES